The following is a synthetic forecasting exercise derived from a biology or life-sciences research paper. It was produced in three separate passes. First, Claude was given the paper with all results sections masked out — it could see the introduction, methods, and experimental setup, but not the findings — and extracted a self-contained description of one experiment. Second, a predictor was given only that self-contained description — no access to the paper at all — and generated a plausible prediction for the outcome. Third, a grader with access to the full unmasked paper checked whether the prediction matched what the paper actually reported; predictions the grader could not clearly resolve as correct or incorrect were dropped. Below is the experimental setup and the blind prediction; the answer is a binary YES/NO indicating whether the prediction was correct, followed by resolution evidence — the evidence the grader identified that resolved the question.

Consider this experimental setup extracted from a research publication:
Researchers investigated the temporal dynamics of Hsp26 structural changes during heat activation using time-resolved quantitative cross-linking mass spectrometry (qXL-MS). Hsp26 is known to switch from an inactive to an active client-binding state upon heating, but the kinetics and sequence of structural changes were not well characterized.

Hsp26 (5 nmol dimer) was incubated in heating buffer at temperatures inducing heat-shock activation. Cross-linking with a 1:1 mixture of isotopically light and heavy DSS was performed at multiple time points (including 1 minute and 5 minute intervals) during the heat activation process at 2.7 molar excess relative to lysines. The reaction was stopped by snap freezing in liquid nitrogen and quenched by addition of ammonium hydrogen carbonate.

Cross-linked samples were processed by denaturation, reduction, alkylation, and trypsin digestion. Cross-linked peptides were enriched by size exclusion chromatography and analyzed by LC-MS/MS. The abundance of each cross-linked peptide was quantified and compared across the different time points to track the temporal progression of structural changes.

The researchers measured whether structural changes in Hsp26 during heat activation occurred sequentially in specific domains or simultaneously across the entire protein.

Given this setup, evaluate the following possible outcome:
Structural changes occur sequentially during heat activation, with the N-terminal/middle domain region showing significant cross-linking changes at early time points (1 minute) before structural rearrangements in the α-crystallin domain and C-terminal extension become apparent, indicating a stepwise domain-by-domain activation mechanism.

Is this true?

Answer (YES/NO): NO